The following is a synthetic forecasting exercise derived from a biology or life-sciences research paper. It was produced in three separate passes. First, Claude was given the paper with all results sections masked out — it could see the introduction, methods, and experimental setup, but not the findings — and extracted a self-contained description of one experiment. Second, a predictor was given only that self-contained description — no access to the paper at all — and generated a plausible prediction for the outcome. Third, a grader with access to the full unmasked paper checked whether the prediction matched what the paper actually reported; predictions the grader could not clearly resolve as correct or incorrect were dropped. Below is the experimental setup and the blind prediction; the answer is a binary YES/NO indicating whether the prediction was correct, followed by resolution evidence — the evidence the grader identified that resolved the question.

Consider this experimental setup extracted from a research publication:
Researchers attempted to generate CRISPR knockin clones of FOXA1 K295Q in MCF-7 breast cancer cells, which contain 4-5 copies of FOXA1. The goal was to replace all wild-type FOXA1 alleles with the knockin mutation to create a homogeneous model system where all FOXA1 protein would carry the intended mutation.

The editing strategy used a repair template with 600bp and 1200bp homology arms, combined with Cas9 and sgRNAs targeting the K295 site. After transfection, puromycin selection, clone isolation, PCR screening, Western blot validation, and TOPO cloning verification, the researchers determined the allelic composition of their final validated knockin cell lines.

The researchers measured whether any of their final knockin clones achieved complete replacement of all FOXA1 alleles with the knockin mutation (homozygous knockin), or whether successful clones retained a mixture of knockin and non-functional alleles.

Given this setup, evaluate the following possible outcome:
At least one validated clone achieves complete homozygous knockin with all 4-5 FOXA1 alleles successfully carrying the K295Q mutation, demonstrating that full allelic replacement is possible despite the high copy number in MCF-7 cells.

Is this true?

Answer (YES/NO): NO